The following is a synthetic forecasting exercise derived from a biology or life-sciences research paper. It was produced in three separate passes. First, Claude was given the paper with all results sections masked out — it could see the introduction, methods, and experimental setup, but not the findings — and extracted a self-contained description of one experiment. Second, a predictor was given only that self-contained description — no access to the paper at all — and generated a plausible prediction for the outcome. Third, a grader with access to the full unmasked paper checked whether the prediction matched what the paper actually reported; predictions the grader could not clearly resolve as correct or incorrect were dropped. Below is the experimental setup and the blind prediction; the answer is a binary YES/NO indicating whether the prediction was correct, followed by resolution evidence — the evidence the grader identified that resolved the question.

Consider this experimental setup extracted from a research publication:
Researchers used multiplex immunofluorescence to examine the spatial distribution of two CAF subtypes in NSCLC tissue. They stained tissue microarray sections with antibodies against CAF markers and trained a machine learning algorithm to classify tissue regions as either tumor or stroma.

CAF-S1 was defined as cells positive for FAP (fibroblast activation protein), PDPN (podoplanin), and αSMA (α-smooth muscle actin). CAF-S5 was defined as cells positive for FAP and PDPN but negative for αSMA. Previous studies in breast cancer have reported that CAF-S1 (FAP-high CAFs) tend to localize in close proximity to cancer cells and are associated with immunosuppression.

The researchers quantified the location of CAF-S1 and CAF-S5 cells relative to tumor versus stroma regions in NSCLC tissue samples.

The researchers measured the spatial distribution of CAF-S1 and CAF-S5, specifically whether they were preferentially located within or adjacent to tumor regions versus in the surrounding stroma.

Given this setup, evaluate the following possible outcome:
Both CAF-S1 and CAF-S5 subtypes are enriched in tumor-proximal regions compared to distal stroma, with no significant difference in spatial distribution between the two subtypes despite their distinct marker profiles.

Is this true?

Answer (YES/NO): NO